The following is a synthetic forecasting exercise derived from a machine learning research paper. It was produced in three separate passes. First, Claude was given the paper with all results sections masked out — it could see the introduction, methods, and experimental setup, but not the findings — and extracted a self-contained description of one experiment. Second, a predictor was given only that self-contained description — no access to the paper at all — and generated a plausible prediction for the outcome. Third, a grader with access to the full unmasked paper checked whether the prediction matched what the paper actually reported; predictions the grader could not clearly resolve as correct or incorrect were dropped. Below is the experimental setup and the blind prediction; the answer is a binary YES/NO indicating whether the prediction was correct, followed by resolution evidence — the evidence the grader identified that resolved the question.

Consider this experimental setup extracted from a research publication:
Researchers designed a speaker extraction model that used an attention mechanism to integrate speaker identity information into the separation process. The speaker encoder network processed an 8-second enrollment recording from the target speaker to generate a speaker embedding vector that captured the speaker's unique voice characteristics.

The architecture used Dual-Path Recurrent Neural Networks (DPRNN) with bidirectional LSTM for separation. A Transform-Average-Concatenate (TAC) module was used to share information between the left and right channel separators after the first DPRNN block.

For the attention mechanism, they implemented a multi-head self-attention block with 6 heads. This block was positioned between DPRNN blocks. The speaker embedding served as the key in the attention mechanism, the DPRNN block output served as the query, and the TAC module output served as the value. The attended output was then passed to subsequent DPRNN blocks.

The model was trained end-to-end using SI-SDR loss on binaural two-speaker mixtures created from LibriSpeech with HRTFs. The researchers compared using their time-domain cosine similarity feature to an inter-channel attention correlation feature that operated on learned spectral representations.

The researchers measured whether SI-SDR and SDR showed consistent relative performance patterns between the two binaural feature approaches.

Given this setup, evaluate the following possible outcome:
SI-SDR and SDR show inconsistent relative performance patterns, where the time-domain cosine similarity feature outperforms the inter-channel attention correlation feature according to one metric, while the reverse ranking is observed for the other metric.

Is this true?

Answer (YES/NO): NO